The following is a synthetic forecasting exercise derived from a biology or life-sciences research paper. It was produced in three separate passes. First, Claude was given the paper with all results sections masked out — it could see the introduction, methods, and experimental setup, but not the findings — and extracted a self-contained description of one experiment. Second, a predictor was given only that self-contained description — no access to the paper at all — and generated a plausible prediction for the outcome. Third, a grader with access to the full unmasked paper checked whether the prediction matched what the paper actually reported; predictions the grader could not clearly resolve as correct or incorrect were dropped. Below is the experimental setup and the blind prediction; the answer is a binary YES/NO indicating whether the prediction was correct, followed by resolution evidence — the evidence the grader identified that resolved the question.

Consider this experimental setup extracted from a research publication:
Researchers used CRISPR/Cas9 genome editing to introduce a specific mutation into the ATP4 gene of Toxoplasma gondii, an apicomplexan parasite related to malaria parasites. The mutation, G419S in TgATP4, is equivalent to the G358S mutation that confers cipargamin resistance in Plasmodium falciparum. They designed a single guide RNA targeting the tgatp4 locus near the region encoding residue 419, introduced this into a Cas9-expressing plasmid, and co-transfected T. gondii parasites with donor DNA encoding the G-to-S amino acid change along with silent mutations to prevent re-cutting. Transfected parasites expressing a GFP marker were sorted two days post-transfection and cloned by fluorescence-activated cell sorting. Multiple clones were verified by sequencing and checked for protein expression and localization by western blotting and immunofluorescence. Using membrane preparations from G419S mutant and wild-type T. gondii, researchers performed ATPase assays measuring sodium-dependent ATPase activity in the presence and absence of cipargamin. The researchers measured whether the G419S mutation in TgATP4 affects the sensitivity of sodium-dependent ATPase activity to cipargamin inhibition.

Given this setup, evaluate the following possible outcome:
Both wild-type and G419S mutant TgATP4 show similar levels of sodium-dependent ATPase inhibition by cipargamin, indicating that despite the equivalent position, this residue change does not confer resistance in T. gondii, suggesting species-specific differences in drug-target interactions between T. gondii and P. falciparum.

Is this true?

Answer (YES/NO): NO